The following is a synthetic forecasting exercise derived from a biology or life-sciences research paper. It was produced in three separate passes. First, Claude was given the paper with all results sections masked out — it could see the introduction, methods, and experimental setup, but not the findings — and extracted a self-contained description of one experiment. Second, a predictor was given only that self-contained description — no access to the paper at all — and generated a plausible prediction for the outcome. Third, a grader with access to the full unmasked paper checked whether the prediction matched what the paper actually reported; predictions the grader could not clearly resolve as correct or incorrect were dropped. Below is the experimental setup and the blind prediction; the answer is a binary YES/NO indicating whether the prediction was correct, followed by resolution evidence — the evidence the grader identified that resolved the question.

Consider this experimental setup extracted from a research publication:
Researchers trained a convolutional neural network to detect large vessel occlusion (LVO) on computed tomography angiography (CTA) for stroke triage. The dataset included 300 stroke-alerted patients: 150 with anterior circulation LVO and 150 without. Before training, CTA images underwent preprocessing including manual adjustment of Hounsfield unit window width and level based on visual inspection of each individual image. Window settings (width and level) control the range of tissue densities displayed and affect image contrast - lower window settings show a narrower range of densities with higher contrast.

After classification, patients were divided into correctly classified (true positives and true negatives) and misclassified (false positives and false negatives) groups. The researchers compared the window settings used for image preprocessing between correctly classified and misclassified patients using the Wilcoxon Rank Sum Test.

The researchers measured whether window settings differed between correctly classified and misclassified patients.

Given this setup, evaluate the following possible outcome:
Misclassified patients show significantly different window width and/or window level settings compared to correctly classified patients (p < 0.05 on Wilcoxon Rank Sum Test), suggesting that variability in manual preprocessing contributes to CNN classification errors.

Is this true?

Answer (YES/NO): YES